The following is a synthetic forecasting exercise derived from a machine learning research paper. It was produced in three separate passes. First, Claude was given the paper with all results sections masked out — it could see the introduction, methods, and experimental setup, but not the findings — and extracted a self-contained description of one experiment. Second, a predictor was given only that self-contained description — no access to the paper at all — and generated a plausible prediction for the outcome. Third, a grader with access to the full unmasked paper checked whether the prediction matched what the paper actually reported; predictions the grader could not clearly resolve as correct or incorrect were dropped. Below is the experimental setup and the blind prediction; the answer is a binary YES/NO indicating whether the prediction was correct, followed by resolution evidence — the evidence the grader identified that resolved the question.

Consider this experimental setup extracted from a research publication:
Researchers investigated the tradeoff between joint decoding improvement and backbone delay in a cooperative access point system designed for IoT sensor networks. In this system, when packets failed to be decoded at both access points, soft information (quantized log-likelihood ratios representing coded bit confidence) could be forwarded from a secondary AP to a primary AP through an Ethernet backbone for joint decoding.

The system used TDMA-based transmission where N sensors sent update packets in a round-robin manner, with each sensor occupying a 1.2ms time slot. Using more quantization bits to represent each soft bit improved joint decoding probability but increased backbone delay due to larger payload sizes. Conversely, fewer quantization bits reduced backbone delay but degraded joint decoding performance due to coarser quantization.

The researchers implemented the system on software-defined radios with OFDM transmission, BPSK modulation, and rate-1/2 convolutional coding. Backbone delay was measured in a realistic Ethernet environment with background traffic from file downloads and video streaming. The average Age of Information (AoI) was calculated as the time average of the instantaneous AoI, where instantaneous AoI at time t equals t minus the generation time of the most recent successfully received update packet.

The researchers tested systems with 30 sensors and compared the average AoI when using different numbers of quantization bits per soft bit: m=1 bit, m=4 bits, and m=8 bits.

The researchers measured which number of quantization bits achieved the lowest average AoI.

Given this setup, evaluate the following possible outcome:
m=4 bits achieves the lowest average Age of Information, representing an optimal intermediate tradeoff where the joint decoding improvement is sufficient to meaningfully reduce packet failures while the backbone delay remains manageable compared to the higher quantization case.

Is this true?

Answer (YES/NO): NO